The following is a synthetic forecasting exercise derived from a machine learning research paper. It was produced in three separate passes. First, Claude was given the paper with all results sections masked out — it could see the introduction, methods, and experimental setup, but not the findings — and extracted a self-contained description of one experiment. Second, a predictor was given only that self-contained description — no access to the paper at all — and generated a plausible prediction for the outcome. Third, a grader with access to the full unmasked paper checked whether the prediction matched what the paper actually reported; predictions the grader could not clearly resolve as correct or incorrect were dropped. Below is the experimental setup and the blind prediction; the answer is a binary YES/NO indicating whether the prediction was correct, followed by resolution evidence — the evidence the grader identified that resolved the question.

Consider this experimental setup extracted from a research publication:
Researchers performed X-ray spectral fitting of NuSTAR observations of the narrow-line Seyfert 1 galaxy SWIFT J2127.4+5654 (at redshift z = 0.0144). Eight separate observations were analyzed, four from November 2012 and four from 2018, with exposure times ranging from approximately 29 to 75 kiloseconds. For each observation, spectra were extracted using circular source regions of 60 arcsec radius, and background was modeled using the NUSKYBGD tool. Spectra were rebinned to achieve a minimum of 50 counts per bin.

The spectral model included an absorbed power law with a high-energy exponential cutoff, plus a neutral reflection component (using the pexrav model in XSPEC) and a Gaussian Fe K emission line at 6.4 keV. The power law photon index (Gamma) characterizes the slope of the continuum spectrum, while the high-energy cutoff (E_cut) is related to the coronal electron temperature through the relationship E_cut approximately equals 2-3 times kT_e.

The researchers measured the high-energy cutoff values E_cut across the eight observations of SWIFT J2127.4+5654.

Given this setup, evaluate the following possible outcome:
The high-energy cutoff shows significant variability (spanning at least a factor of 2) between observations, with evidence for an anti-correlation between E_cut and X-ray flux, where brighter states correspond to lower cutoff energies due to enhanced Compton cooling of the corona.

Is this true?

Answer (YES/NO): NO